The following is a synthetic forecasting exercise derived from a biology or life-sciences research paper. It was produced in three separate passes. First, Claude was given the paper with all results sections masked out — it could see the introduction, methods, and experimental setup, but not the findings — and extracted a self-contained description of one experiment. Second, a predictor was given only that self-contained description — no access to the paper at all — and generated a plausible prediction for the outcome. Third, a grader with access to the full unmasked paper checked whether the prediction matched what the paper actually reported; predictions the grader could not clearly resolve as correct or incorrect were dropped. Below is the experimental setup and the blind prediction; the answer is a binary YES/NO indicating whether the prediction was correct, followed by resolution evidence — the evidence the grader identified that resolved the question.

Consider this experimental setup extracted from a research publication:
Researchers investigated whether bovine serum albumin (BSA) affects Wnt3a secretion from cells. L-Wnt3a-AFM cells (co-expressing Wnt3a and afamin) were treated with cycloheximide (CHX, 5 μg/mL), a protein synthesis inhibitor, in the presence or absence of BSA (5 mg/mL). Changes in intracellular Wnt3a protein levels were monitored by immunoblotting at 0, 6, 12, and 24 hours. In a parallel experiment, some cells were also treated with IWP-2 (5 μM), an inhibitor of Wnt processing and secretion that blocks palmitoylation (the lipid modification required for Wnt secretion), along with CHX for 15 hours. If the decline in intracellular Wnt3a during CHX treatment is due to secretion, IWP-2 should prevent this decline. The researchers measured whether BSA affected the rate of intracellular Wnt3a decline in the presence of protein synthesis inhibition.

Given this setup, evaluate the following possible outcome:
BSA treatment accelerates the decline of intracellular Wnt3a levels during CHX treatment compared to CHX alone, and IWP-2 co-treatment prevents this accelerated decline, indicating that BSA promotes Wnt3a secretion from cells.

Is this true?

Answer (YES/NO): NO